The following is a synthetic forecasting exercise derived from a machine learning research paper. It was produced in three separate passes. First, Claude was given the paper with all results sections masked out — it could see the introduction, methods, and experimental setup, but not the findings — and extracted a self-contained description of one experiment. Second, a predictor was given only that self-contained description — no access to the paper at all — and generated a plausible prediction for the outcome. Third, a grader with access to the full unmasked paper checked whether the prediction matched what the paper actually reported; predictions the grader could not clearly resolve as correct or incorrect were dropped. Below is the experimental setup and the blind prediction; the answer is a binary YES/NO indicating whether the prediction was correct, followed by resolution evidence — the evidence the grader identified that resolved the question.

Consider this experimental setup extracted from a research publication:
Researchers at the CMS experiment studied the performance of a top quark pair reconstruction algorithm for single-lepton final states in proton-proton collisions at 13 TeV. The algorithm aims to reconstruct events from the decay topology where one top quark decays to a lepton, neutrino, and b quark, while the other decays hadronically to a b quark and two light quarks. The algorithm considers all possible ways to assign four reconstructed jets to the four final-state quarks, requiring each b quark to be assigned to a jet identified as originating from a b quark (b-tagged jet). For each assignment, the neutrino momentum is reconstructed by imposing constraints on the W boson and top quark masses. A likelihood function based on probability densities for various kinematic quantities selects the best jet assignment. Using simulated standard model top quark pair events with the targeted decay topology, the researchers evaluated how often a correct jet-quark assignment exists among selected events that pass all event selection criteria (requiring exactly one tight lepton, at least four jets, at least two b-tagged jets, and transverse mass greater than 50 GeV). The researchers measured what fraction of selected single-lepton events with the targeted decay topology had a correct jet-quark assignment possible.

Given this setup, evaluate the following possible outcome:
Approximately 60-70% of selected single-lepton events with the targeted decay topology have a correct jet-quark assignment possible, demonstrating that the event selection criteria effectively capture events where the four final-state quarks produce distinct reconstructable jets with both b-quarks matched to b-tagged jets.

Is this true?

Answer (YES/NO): NO